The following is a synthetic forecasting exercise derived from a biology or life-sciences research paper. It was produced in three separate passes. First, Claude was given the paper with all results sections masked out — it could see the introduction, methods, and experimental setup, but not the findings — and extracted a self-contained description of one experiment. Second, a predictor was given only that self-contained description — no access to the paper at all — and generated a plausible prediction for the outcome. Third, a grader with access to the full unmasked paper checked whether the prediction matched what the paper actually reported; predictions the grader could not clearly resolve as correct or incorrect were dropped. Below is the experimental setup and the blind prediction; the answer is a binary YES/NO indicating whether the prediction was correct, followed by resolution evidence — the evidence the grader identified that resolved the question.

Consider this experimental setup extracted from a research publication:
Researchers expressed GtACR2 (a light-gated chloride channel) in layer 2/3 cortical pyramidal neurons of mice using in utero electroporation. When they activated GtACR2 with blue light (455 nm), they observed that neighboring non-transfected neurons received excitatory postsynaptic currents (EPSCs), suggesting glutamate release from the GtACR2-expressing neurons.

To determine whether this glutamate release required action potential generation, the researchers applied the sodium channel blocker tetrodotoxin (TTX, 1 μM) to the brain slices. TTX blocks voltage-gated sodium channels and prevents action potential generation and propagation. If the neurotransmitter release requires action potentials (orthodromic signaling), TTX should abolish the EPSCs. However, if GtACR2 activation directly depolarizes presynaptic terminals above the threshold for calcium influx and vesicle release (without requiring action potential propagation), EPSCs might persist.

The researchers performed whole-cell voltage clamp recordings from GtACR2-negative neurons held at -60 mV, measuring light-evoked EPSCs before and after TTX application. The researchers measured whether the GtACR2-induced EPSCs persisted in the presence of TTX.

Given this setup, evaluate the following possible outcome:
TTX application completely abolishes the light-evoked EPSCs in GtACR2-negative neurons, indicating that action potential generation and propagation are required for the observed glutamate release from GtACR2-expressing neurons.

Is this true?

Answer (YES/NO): YES